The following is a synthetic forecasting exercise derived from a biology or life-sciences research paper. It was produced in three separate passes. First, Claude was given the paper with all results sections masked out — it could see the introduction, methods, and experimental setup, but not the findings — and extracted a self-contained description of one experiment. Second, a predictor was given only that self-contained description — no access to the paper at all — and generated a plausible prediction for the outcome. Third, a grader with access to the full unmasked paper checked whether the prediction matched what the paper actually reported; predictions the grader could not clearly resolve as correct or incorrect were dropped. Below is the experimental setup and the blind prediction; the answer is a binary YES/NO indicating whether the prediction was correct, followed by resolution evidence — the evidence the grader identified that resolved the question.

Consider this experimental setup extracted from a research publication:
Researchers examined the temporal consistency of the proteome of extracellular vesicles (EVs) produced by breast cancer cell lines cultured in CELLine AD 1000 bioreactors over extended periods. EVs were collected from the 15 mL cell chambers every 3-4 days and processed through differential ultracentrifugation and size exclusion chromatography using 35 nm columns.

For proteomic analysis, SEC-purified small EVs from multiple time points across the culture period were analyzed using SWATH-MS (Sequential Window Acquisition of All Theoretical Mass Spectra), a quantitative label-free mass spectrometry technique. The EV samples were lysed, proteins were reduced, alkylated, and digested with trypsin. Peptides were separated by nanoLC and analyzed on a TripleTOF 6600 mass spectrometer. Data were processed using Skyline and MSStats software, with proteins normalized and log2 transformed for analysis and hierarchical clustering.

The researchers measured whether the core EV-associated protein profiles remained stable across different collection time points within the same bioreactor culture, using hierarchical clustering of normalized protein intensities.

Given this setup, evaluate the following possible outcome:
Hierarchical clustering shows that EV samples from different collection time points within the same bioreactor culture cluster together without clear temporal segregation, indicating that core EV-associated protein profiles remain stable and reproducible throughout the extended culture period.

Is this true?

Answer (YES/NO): NO